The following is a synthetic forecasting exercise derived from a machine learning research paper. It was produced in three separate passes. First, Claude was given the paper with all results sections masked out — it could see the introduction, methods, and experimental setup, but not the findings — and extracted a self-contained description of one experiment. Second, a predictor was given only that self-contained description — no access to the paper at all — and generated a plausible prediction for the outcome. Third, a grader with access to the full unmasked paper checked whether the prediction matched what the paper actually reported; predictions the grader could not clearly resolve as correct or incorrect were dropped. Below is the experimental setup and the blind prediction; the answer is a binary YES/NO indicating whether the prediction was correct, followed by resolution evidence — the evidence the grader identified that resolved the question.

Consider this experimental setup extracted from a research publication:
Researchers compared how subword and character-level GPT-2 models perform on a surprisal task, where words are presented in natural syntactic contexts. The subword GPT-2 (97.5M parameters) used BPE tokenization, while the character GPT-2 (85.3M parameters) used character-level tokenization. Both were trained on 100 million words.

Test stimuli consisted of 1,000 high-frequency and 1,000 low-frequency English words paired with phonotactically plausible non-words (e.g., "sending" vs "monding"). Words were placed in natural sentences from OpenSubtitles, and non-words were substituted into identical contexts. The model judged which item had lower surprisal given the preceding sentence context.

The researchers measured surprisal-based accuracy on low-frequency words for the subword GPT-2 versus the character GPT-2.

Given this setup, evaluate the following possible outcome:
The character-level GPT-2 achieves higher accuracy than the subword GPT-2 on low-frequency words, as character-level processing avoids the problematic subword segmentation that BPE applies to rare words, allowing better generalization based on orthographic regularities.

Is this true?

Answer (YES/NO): YES